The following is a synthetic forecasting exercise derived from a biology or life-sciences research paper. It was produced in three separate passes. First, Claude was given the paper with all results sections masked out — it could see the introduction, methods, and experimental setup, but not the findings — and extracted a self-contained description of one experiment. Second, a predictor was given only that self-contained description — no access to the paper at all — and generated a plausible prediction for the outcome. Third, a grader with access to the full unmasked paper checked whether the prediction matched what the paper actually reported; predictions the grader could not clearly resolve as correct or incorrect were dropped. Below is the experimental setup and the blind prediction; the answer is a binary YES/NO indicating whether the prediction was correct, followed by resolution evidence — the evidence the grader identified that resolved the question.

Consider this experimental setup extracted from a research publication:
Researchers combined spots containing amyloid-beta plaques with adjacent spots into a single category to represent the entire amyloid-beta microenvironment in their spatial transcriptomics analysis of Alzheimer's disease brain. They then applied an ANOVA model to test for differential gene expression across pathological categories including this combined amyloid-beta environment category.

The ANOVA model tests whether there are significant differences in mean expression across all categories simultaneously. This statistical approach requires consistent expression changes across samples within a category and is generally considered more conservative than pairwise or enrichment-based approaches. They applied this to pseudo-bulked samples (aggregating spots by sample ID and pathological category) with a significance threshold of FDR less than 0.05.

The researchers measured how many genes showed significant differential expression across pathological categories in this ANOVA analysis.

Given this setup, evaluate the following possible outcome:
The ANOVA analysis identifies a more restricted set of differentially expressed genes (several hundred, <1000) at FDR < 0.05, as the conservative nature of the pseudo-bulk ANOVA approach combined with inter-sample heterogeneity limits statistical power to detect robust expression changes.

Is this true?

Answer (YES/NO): NO